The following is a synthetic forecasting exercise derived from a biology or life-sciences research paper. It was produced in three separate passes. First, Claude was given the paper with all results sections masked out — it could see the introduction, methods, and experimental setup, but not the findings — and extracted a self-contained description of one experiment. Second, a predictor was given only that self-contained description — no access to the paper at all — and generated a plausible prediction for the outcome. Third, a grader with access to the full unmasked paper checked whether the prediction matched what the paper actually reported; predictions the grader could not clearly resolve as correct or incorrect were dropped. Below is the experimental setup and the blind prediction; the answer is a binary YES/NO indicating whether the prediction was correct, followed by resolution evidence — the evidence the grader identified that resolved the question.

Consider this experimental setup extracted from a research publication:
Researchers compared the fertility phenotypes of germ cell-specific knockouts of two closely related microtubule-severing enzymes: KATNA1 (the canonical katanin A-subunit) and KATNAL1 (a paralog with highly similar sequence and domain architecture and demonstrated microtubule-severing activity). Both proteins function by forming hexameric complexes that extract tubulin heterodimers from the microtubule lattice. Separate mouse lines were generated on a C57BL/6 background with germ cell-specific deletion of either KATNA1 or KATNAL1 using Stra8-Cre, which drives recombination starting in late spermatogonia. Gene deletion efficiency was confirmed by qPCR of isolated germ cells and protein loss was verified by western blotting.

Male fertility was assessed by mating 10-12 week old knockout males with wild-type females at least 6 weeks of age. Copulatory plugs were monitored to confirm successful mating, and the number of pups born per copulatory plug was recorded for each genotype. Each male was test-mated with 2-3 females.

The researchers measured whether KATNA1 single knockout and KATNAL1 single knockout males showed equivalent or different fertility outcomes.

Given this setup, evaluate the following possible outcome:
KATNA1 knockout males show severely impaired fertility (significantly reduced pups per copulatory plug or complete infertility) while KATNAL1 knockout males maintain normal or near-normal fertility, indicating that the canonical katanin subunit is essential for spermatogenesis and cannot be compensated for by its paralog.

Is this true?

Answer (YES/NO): NO